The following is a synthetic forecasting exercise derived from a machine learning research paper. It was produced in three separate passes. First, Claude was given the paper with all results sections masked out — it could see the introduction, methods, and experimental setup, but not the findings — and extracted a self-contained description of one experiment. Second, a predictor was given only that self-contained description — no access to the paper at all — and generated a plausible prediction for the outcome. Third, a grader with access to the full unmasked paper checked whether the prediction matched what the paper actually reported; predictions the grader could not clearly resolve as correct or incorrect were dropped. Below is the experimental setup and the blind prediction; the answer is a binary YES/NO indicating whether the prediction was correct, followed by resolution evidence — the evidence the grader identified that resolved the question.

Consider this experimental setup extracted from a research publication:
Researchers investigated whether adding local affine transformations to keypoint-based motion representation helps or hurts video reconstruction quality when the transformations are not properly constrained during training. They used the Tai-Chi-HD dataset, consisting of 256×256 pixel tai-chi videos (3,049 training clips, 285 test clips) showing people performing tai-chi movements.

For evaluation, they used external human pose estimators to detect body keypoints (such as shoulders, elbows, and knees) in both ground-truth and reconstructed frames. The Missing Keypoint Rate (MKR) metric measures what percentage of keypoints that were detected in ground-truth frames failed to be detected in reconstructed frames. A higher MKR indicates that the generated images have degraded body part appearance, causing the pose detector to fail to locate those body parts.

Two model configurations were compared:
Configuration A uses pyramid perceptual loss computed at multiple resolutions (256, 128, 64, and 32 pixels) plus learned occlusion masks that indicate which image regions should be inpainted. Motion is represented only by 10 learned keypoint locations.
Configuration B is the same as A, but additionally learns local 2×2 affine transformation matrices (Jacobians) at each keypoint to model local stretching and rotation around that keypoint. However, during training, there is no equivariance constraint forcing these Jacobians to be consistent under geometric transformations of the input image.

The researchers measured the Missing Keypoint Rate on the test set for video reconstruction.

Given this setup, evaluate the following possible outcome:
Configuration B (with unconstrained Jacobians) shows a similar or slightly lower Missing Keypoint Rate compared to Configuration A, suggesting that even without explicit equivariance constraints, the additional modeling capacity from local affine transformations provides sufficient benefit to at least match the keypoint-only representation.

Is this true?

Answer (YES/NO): NO